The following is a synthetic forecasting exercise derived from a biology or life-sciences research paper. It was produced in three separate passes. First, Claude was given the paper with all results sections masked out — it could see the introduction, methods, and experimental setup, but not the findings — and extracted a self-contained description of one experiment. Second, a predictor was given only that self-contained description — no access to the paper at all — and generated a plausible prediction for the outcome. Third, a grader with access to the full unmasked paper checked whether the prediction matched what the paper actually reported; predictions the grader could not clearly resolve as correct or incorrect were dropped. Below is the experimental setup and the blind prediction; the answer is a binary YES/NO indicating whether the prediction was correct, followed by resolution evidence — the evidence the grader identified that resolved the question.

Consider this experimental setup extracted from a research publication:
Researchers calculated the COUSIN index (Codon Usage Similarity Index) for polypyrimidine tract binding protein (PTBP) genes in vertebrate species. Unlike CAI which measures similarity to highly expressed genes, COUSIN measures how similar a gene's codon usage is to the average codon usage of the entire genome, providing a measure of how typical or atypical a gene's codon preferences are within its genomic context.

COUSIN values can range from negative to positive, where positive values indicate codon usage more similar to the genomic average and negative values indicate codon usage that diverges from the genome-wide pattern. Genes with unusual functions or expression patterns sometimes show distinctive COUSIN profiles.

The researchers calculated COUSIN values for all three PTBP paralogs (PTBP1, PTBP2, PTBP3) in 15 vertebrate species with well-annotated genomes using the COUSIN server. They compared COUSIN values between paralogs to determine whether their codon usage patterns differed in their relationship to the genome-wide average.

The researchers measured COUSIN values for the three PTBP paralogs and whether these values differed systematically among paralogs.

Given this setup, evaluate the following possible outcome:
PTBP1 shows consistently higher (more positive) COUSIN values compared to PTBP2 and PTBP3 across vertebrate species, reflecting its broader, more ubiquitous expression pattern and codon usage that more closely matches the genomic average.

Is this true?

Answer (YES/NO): NO